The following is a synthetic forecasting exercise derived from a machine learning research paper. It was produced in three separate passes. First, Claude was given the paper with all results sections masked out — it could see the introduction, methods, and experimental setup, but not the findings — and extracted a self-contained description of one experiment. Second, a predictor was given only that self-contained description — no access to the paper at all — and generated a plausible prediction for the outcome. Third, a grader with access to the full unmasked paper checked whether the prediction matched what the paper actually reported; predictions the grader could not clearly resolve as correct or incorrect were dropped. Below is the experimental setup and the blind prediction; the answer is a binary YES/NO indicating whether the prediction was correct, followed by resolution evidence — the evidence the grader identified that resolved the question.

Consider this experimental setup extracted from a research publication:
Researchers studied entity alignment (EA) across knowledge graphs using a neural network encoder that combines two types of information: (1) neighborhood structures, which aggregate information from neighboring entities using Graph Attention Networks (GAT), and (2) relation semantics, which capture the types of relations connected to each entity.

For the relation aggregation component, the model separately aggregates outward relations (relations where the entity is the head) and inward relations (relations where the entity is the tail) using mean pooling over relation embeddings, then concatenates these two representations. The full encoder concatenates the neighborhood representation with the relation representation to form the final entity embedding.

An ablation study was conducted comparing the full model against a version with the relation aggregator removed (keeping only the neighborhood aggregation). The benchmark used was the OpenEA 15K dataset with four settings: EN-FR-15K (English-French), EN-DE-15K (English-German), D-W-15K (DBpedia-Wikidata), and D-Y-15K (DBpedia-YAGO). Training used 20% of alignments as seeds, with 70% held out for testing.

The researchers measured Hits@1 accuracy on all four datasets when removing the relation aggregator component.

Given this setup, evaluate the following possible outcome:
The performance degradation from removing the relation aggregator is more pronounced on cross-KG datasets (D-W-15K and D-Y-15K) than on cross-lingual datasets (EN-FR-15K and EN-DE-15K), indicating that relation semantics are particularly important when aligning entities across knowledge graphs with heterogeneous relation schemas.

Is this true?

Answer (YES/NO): NO